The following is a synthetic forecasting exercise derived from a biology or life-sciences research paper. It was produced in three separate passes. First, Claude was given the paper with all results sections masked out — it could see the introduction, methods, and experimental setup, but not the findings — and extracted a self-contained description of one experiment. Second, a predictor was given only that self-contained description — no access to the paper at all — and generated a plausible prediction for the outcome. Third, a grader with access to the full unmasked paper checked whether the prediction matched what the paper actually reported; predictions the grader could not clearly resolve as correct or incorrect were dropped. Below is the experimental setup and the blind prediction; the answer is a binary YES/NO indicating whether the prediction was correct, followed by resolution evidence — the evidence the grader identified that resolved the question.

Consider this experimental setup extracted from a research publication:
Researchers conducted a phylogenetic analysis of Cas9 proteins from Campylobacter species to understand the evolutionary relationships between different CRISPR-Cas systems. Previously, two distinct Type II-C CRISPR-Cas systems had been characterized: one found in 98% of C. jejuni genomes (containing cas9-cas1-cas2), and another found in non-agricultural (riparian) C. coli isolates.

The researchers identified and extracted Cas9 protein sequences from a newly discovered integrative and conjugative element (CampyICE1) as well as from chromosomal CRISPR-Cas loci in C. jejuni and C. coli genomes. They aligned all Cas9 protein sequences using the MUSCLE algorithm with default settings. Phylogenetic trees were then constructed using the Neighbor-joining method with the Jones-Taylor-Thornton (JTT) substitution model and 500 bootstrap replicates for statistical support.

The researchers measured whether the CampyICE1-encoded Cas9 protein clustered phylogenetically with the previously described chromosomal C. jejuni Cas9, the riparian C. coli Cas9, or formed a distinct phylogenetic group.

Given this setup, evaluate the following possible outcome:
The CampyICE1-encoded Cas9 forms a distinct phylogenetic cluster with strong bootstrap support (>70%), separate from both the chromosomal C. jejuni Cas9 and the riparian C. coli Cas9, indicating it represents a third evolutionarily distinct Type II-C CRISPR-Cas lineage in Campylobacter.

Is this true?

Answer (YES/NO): YES